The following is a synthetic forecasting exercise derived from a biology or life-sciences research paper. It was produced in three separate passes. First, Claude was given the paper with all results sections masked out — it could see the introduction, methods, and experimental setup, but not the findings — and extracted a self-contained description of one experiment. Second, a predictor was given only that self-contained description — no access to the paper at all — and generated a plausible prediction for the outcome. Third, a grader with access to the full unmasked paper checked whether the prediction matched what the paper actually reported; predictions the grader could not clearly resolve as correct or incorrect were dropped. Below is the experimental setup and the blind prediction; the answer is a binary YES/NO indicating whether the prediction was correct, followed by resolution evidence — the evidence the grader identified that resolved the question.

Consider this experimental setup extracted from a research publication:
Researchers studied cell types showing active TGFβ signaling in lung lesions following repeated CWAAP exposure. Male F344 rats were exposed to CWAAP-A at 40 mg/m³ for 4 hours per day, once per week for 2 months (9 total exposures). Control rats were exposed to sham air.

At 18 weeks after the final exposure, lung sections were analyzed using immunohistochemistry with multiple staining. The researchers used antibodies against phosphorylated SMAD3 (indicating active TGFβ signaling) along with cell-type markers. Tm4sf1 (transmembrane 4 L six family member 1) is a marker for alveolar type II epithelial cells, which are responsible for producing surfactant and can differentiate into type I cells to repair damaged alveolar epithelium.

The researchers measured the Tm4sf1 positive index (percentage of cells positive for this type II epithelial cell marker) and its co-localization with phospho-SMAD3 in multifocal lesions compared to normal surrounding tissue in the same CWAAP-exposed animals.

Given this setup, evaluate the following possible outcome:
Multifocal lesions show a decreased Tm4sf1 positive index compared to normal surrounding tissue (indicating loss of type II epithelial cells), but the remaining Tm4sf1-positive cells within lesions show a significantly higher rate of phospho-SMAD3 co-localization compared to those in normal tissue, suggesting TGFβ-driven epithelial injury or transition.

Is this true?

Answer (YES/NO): NO